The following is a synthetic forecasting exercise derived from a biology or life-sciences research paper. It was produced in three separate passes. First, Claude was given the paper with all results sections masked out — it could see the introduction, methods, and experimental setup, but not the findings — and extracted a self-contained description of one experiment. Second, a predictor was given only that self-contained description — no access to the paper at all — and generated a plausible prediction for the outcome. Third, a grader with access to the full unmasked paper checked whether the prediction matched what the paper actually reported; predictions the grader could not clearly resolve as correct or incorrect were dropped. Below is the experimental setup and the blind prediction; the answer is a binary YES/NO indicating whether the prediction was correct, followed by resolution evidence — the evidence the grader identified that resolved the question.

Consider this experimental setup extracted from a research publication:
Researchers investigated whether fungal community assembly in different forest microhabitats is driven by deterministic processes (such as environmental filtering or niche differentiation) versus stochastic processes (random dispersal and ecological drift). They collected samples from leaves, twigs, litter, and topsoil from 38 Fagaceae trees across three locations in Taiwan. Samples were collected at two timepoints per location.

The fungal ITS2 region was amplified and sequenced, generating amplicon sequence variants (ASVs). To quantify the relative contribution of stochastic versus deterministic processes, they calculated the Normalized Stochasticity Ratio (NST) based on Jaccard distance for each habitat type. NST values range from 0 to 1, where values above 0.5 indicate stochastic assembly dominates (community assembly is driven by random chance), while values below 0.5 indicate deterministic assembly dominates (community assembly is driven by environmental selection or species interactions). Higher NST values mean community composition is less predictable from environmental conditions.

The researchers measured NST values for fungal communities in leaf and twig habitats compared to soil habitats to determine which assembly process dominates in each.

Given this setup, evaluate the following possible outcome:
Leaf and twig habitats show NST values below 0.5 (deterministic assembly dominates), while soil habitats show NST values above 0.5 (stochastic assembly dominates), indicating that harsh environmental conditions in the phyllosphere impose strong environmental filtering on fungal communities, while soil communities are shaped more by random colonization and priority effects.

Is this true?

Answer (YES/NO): NO